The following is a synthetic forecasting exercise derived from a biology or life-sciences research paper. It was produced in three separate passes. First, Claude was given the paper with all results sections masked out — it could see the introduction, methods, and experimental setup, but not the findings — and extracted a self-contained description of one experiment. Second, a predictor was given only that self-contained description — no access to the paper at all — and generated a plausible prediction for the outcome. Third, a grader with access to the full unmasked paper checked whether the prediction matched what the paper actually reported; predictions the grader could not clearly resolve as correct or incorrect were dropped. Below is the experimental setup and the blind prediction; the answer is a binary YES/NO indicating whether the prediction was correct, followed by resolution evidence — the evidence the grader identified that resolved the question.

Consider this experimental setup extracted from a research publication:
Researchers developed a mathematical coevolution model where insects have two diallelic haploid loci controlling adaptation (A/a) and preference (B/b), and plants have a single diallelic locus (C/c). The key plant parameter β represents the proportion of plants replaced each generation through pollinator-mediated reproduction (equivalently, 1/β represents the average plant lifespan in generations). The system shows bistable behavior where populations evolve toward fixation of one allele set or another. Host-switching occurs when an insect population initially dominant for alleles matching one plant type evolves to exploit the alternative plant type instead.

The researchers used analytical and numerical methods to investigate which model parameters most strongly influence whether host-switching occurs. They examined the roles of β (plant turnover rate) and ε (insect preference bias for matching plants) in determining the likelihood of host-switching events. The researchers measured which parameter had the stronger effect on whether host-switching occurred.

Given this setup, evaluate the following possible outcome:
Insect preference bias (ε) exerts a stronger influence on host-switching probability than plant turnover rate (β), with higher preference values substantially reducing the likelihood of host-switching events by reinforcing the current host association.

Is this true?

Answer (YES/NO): NO